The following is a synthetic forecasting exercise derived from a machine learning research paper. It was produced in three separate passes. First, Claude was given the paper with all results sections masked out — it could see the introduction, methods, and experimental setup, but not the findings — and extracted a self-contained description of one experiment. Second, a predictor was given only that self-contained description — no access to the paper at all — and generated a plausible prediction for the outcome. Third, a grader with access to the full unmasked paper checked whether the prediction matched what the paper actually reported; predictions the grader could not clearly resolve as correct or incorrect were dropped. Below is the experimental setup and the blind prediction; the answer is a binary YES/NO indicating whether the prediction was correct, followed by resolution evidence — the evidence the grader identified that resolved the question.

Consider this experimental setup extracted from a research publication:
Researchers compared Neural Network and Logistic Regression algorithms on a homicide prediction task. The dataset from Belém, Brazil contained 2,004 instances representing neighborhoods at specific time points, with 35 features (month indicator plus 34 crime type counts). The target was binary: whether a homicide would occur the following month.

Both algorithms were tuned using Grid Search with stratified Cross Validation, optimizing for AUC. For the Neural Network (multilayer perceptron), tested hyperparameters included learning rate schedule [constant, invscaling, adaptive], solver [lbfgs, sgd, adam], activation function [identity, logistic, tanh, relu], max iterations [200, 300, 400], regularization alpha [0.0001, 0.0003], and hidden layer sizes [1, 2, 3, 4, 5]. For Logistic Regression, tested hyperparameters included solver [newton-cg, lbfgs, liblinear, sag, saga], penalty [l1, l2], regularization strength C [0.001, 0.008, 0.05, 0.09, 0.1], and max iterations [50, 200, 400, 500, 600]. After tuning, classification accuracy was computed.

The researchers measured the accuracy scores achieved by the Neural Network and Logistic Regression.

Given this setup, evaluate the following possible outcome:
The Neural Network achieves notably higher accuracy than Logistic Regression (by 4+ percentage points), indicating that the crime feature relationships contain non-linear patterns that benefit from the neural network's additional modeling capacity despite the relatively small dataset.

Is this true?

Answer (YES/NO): NO